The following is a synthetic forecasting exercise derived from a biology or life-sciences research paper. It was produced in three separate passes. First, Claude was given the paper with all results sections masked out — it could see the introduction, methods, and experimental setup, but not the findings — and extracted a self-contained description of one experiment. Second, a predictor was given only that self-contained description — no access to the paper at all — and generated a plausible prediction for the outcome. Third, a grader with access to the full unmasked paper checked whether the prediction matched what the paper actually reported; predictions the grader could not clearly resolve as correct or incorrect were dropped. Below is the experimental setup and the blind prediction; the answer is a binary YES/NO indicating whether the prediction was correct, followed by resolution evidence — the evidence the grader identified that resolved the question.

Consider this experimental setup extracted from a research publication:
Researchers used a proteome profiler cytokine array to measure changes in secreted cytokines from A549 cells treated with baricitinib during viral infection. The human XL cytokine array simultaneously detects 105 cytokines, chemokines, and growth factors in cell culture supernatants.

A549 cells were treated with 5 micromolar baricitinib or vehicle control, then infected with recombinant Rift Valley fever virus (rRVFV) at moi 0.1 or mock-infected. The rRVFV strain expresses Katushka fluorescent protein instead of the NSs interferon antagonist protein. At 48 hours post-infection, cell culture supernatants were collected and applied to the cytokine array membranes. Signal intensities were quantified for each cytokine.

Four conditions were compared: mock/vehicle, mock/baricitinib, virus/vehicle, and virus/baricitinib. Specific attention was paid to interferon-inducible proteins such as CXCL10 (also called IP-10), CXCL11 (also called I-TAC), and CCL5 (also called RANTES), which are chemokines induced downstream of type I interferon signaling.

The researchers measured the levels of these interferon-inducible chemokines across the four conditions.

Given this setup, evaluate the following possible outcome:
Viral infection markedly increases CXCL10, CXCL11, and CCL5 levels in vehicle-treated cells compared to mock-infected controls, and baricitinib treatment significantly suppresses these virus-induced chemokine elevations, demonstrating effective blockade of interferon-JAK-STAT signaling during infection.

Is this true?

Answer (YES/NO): NO